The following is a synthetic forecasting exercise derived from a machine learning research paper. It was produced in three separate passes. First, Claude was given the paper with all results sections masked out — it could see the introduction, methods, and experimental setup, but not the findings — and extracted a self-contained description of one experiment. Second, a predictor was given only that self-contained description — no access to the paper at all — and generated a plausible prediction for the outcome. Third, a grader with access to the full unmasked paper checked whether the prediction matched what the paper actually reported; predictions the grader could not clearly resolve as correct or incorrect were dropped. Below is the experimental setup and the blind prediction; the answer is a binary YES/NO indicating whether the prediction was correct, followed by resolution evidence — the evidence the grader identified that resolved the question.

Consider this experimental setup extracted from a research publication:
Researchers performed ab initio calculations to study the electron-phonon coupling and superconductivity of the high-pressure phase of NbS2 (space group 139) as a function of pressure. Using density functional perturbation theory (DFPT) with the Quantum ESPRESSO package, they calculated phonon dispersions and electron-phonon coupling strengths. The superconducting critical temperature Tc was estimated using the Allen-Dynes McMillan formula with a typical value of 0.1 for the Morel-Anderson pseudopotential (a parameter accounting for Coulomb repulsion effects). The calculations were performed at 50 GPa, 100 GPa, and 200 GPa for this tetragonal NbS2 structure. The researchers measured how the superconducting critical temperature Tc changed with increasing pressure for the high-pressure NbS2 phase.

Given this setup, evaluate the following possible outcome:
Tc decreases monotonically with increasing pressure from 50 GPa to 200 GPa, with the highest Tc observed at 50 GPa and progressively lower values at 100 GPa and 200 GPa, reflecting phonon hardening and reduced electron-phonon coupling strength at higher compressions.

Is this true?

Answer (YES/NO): YES